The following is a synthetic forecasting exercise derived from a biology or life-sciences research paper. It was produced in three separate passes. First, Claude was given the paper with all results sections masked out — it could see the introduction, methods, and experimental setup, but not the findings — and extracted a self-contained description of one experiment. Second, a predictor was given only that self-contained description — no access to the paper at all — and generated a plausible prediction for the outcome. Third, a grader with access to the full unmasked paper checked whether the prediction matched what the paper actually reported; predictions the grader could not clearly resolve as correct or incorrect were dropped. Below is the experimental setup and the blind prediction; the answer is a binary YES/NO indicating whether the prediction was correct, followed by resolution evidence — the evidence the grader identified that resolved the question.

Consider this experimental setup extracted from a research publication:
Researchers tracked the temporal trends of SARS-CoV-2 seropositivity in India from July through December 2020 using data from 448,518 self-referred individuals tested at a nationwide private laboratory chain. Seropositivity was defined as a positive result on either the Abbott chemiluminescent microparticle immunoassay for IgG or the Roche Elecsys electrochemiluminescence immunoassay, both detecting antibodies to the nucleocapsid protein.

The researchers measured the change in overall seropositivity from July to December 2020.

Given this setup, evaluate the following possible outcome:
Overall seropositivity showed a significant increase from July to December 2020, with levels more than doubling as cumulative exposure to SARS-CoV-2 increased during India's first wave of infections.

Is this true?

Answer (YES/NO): YES